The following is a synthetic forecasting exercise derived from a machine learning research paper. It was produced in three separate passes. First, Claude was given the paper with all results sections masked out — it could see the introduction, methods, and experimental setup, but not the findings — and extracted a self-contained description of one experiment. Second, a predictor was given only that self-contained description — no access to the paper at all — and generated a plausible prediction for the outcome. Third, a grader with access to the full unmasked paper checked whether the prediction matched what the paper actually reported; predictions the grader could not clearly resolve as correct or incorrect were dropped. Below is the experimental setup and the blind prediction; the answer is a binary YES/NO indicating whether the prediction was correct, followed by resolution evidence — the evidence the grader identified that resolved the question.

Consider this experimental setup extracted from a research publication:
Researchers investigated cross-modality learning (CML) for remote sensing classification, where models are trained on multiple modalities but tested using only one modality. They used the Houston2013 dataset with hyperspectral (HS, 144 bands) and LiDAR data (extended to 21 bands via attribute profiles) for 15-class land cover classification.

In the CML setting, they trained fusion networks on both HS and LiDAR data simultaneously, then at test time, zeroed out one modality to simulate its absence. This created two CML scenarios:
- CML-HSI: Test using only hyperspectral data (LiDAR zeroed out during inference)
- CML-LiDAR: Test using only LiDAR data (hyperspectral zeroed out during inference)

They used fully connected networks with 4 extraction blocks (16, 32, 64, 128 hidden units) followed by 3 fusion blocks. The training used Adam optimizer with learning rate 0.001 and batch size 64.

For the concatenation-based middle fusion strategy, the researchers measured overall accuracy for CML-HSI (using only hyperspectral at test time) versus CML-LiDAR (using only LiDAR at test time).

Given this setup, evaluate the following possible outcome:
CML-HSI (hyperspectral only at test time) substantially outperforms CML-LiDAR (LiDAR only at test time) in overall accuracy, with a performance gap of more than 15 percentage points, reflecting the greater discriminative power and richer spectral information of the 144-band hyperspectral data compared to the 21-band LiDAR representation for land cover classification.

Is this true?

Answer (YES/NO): NO